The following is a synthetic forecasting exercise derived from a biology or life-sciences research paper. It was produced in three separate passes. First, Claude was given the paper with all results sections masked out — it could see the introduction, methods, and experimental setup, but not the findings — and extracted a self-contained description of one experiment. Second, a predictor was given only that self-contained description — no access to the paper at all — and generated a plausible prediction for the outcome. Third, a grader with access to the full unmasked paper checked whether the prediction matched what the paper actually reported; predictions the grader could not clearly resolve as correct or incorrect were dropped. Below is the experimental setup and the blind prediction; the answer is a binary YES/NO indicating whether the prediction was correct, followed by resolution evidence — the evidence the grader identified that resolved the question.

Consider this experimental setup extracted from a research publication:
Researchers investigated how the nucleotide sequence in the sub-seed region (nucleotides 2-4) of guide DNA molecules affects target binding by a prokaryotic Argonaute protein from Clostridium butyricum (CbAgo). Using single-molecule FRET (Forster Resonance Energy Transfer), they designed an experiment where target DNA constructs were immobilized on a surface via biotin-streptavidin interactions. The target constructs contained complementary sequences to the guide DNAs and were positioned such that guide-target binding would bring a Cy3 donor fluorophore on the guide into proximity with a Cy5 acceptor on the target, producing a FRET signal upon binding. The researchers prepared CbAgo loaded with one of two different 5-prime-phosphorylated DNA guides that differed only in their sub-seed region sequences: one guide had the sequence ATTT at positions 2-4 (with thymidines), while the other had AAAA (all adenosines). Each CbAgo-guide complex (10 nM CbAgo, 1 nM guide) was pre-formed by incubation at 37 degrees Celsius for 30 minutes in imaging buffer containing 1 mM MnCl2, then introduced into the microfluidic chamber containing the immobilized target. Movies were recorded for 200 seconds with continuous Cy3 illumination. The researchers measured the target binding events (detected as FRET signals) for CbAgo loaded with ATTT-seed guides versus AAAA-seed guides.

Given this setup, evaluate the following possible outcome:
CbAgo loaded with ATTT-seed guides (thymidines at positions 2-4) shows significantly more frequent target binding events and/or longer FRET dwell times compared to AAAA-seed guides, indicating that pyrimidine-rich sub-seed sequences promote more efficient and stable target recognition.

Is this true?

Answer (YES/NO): YES